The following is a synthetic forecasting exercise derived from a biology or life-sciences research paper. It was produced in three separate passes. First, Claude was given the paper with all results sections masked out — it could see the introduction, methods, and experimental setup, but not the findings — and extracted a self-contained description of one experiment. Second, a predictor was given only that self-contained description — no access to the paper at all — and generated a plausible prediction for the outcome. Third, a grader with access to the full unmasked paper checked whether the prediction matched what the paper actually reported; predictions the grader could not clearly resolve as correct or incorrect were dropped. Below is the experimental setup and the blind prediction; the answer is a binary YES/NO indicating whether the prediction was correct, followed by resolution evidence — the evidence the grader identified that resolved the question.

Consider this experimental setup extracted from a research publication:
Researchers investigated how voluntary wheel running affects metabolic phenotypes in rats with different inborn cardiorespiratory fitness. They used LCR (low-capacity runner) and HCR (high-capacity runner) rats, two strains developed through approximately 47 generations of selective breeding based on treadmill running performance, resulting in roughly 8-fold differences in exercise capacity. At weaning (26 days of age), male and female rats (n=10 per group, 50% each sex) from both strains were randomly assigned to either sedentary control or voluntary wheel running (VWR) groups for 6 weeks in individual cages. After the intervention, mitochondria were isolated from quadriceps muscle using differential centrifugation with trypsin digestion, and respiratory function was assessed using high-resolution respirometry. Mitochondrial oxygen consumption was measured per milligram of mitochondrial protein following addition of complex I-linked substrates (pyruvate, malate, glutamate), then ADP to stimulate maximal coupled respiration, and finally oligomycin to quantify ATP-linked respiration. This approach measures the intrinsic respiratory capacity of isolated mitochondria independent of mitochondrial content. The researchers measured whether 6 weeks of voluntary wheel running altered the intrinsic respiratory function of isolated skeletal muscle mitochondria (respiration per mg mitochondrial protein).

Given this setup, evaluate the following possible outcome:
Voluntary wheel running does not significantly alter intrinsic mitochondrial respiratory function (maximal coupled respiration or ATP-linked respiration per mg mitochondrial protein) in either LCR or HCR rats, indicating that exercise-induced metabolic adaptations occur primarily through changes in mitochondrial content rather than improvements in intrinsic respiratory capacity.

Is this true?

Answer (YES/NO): YES